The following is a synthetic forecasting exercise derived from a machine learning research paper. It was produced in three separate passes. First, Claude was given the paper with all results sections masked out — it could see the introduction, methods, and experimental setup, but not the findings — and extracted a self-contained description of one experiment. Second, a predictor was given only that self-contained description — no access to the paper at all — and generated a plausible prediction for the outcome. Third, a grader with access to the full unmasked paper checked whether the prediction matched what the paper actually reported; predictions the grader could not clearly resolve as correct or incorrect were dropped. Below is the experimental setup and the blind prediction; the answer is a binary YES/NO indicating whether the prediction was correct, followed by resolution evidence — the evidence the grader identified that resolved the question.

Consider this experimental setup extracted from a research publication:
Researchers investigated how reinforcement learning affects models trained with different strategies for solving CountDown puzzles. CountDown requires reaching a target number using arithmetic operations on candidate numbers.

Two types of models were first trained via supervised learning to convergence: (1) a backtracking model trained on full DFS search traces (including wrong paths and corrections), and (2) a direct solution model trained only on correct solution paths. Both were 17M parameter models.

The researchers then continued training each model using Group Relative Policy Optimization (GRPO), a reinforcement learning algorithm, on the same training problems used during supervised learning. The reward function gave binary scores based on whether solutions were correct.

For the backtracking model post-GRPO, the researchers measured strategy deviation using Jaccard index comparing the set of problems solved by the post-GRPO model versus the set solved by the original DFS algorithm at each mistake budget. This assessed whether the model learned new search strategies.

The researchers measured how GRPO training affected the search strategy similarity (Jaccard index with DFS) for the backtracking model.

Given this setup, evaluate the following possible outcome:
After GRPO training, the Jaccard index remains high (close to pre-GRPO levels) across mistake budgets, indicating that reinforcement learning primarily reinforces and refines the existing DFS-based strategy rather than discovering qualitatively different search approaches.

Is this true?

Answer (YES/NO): NO